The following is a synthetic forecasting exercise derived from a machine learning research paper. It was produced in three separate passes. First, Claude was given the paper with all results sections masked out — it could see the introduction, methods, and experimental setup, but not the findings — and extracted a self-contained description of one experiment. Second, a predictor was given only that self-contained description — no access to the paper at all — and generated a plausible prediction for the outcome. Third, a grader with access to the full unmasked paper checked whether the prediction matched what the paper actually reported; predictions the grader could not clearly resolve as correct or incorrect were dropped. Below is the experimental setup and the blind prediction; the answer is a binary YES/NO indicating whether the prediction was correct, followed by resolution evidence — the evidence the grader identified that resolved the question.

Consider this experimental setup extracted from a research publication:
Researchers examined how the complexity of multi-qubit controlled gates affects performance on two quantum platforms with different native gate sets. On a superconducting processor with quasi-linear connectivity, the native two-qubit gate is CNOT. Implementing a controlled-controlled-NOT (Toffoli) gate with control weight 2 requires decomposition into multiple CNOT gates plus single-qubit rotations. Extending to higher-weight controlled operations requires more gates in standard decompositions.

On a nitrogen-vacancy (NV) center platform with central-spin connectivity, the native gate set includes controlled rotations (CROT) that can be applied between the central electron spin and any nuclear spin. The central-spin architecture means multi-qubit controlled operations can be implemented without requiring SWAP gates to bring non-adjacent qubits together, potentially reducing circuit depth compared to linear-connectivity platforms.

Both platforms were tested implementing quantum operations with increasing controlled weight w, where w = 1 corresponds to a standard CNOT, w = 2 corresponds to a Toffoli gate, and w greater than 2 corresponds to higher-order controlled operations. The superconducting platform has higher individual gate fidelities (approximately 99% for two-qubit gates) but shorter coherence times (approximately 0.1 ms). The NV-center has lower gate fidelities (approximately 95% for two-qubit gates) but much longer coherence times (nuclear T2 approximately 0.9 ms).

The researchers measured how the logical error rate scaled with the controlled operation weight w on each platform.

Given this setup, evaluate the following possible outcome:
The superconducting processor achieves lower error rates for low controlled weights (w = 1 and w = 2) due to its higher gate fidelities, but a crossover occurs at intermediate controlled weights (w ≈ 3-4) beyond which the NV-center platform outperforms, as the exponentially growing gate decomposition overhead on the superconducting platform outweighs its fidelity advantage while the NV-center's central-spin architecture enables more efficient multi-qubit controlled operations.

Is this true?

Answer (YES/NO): NO